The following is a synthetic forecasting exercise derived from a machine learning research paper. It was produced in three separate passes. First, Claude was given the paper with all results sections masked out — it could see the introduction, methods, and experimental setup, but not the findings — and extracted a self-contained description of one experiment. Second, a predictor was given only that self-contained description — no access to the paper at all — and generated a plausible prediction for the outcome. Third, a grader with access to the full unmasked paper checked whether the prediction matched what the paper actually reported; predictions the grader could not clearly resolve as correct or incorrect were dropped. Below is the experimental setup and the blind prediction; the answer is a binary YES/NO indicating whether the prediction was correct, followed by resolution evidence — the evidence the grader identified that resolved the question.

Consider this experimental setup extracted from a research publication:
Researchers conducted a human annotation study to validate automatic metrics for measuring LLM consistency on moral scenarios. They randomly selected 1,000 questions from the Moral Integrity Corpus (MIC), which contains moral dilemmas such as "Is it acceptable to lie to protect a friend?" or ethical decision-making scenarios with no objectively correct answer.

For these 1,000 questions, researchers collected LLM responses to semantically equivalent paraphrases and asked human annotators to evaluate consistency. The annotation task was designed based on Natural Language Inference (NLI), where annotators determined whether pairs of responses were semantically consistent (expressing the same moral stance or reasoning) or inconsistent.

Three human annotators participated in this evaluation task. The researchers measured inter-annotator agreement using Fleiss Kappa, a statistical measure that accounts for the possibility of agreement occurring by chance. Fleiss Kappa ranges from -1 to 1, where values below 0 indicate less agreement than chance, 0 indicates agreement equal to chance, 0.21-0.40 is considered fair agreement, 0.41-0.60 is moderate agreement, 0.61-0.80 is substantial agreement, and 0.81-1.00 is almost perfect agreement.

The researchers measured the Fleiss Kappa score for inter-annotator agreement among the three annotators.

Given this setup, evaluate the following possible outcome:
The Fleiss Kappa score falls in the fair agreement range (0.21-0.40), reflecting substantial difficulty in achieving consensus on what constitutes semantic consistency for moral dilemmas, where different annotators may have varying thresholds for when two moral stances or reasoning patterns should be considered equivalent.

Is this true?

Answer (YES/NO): NO